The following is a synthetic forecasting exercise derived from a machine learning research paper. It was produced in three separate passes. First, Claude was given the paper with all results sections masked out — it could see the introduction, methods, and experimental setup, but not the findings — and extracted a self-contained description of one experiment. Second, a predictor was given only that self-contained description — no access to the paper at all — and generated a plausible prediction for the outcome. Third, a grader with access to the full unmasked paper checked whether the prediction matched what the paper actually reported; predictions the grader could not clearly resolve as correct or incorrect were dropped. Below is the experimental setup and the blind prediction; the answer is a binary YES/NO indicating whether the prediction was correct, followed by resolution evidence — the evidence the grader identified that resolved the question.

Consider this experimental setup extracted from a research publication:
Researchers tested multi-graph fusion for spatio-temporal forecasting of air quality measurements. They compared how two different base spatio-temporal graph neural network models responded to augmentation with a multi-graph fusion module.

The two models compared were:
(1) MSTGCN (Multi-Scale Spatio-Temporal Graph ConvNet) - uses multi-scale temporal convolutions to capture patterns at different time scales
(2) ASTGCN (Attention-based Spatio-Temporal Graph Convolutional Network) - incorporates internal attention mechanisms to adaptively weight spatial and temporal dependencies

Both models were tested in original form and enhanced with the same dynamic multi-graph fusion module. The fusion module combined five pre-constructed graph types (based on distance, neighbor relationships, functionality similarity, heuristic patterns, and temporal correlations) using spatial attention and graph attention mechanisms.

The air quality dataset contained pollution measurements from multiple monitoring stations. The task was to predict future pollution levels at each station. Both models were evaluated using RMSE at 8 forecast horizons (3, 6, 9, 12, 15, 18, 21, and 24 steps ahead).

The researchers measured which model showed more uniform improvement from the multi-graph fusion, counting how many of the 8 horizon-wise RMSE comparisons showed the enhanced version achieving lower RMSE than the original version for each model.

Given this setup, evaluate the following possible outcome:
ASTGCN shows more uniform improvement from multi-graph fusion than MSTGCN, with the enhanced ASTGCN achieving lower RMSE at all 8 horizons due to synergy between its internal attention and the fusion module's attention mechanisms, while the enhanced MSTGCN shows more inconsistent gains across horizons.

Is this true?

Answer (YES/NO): NO